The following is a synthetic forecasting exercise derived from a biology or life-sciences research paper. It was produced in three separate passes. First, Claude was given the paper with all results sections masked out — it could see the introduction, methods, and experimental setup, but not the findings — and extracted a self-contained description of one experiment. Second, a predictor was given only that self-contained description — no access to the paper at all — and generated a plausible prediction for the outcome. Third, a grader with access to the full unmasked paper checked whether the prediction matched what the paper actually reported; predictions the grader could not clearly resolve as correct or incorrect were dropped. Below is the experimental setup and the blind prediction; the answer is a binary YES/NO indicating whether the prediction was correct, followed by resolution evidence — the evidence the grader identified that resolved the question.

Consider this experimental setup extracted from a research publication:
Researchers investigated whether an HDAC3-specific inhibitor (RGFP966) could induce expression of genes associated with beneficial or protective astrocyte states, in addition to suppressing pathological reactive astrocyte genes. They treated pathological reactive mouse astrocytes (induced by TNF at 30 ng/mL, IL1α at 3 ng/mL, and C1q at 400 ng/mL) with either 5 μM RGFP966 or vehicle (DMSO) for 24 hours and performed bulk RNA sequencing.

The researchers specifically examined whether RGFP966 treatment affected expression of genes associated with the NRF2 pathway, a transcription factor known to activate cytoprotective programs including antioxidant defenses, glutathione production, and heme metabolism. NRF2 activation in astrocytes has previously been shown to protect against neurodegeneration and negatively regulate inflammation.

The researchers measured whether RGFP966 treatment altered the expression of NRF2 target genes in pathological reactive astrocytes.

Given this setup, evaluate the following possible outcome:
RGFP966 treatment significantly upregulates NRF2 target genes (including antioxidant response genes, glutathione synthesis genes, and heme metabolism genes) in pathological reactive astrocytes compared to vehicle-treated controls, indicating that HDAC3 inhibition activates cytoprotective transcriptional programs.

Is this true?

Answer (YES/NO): YES